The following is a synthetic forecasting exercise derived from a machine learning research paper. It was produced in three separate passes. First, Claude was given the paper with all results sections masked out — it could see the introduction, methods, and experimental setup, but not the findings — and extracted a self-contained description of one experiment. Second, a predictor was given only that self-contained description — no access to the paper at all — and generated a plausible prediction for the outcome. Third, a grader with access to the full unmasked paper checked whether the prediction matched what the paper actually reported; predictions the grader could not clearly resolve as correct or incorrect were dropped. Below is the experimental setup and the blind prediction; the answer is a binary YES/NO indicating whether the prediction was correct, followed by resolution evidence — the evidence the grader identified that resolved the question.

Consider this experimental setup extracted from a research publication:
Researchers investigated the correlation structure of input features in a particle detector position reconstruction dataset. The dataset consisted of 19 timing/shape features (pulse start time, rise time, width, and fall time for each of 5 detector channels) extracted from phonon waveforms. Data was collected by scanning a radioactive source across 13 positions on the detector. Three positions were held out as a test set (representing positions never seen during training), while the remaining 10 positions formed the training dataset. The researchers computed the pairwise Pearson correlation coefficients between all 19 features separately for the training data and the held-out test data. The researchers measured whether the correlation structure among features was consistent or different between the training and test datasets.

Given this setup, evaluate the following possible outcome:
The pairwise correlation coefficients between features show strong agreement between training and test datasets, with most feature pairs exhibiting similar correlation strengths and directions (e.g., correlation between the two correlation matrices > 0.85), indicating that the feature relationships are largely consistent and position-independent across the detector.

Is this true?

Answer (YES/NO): NO